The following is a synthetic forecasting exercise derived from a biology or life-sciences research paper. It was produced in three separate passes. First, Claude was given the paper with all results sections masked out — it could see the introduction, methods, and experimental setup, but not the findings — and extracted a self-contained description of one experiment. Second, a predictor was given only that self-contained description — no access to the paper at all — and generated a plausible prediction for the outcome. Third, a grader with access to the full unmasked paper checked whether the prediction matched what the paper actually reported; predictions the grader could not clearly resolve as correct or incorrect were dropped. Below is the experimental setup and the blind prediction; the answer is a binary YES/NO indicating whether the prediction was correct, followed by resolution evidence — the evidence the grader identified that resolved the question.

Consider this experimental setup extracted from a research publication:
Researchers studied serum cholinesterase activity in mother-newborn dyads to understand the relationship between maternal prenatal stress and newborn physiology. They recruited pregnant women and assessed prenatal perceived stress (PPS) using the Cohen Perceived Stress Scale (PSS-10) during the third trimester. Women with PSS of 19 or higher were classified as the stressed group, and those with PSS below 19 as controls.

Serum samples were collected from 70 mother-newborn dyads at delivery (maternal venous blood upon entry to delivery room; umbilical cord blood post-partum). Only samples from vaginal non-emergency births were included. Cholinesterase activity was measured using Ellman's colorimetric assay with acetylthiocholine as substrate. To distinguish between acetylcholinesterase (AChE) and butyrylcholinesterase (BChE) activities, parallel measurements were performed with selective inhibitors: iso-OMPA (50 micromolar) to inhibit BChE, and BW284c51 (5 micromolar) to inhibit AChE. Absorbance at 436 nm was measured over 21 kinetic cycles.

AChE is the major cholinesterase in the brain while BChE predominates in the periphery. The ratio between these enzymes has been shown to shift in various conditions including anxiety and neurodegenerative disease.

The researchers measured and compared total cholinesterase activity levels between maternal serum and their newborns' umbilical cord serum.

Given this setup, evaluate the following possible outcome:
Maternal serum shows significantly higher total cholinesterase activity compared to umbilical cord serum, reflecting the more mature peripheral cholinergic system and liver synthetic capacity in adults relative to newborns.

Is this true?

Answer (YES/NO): NO